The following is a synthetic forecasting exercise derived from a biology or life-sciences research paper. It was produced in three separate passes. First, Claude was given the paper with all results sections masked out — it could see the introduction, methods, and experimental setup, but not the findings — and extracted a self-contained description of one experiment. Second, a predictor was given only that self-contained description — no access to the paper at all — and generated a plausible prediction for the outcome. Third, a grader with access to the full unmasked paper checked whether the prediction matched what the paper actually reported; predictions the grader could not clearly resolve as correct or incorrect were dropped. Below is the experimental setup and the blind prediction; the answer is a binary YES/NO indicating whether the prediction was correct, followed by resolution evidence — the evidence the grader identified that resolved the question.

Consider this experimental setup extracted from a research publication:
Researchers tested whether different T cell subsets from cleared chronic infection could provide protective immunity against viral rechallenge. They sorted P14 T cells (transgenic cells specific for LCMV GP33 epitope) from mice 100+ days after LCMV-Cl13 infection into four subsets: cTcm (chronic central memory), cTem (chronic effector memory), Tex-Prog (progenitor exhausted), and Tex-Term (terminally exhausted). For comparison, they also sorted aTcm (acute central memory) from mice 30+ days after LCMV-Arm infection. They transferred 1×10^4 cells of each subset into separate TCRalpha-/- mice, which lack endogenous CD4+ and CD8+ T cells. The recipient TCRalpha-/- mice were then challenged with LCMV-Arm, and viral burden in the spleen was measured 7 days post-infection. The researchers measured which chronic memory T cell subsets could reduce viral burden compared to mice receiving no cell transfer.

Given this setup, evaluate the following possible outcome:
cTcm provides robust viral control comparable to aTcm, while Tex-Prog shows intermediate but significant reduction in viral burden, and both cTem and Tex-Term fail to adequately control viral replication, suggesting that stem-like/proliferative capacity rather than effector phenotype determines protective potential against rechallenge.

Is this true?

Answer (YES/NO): NO